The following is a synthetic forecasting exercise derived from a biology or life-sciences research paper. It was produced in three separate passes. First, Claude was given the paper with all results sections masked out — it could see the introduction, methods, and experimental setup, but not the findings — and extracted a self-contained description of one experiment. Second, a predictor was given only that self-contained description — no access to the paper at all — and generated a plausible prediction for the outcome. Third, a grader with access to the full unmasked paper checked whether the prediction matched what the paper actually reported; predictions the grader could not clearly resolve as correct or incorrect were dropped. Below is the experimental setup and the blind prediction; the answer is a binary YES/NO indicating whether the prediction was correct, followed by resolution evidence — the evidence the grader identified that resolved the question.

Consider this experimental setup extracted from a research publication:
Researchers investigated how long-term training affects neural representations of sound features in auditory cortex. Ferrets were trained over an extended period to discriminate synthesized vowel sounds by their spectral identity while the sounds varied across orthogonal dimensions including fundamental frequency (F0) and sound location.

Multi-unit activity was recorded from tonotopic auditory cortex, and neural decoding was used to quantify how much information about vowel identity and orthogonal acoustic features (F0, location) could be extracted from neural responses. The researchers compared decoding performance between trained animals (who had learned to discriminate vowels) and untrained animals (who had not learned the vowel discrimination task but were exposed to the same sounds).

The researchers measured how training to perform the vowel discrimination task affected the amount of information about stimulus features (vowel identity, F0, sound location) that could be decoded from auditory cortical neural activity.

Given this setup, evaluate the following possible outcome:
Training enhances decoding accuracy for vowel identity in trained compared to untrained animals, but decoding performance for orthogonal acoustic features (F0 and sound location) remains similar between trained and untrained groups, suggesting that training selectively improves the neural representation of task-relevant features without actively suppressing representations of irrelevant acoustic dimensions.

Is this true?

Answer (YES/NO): NO